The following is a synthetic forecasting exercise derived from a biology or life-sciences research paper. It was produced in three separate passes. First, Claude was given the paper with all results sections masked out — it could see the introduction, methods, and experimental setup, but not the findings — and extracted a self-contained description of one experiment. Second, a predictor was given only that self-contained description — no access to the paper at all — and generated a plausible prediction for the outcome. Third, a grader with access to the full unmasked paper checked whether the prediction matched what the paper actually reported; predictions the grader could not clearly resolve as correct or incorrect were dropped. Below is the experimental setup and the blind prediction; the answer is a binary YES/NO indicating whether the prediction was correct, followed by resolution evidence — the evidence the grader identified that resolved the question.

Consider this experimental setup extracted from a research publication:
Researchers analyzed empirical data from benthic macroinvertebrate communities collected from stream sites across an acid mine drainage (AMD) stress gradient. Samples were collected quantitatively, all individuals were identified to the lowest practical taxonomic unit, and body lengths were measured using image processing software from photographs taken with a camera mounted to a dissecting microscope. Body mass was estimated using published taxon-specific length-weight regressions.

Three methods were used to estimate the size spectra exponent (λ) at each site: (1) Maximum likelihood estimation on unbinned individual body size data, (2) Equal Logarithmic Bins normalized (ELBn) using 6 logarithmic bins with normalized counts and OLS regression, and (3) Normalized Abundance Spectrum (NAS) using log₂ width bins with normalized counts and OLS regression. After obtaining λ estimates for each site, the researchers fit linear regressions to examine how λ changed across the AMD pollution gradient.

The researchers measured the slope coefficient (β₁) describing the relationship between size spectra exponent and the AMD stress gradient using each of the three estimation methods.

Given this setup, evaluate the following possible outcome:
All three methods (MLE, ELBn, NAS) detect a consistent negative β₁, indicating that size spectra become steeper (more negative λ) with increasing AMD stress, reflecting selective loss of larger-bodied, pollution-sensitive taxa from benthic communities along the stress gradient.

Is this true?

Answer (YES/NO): NO